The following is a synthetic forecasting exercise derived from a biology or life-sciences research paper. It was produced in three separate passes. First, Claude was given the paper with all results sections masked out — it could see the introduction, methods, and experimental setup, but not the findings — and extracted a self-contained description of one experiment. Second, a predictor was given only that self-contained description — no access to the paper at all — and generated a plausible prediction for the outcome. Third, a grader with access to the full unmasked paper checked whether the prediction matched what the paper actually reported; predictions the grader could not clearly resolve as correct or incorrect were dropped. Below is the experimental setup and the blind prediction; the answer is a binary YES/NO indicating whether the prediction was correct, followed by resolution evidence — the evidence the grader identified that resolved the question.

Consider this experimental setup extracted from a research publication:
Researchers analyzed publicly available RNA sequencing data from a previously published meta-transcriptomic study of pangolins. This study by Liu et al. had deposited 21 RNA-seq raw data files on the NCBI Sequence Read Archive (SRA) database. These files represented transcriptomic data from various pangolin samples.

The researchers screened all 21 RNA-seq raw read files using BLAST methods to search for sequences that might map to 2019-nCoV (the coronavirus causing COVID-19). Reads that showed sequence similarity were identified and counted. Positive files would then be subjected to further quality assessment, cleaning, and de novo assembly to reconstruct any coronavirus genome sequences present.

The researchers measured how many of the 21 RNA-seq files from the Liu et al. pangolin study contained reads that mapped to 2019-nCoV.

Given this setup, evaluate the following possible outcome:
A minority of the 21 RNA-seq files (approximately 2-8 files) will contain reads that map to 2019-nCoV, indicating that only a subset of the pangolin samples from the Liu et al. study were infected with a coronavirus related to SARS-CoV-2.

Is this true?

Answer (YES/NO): YES